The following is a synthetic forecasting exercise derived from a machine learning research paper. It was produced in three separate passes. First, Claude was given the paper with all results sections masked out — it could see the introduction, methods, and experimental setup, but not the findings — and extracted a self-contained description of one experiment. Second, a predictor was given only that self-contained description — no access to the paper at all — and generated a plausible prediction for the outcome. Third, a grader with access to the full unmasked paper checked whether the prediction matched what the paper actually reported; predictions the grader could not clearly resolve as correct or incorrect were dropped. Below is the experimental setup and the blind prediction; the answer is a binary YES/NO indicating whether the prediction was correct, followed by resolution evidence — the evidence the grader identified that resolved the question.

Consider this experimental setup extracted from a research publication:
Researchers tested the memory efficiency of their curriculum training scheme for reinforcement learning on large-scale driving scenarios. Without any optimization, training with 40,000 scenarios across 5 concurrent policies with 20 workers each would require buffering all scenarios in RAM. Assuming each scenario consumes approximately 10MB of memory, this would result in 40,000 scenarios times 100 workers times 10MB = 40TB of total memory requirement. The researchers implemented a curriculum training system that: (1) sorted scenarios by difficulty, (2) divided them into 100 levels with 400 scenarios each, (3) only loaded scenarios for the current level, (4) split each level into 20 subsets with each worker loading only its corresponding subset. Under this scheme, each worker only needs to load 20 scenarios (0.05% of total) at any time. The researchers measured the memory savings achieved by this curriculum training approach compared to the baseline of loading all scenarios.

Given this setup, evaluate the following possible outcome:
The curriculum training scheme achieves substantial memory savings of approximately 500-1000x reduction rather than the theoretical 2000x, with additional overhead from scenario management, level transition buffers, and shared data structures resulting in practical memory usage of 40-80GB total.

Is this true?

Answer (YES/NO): NO